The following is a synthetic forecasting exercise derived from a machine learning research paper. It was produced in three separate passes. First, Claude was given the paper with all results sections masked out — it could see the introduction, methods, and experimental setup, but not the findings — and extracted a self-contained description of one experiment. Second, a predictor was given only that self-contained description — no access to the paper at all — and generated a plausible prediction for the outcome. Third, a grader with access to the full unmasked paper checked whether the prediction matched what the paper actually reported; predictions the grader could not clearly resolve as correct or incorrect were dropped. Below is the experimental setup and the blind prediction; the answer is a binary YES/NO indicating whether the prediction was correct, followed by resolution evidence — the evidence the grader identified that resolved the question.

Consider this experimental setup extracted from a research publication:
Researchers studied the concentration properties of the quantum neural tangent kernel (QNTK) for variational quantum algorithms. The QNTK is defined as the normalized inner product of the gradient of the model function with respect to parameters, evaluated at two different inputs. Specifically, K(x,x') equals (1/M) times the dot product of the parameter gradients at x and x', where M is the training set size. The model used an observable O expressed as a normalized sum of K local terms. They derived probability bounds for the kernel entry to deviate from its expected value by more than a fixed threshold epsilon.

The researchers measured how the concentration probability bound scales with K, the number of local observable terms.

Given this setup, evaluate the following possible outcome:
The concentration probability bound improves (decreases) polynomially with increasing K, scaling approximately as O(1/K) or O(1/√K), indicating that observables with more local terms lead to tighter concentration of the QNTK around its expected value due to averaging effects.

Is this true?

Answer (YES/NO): NO